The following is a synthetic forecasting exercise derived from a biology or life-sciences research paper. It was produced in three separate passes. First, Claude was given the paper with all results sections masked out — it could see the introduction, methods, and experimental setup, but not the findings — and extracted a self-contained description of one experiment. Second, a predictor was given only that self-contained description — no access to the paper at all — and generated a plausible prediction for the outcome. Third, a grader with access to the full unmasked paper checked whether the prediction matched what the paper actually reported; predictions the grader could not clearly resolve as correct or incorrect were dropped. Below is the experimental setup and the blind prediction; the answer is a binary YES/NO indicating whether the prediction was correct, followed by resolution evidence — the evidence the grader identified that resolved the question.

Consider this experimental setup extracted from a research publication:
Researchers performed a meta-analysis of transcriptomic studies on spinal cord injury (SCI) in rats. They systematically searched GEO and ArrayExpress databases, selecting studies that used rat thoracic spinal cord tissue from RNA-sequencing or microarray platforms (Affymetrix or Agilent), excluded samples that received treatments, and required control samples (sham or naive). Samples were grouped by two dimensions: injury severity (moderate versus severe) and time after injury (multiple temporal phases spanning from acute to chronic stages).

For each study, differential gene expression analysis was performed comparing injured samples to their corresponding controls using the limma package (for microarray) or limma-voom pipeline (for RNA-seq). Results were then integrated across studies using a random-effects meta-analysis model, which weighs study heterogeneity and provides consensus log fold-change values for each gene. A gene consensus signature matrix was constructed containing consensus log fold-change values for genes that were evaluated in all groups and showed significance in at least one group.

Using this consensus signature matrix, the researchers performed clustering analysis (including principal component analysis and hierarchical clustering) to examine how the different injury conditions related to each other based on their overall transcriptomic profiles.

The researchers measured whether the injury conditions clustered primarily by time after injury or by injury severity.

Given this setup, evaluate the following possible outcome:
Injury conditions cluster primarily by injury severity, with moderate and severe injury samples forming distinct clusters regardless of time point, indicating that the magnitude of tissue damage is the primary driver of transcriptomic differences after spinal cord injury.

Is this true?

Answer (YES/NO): NO